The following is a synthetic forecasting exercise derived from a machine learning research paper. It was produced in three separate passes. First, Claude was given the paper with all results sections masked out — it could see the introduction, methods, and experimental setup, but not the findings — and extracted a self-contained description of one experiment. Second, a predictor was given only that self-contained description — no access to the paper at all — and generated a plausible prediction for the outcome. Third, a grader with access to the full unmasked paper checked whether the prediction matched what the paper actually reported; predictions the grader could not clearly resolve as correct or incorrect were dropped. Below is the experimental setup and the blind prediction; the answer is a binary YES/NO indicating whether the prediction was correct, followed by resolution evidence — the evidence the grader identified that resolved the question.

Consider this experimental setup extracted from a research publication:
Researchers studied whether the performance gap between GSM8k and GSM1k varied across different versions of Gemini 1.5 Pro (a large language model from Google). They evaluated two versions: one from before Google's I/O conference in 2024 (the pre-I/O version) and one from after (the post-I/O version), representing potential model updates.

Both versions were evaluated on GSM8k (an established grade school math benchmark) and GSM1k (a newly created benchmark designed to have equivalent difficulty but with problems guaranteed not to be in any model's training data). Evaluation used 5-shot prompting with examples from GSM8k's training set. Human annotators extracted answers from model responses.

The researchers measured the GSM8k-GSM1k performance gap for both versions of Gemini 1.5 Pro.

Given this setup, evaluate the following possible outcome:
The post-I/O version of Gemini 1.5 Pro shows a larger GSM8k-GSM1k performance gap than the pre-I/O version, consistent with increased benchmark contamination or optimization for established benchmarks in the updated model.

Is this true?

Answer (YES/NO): YES